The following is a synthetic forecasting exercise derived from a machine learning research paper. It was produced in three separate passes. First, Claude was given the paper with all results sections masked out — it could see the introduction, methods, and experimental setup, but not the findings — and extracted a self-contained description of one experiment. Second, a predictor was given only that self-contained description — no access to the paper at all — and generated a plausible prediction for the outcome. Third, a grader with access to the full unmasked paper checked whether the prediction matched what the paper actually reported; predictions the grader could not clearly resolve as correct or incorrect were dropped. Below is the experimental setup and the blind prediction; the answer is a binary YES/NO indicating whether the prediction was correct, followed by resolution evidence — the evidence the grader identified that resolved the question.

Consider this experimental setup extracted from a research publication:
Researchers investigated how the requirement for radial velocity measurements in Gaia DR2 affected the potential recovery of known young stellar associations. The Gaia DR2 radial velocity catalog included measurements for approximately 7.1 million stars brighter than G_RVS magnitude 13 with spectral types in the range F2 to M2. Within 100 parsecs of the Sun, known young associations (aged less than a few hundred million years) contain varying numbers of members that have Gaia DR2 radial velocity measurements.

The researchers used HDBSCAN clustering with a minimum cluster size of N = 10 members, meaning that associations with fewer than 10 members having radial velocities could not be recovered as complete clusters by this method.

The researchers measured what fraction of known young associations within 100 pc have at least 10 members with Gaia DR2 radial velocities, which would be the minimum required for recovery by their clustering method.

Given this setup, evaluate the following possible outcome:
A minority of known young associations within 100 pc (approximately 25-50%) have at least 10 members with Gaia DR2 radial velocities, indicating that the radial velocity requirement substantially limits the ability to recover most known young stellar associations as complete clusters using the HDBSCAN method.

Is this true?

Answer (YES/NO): NO